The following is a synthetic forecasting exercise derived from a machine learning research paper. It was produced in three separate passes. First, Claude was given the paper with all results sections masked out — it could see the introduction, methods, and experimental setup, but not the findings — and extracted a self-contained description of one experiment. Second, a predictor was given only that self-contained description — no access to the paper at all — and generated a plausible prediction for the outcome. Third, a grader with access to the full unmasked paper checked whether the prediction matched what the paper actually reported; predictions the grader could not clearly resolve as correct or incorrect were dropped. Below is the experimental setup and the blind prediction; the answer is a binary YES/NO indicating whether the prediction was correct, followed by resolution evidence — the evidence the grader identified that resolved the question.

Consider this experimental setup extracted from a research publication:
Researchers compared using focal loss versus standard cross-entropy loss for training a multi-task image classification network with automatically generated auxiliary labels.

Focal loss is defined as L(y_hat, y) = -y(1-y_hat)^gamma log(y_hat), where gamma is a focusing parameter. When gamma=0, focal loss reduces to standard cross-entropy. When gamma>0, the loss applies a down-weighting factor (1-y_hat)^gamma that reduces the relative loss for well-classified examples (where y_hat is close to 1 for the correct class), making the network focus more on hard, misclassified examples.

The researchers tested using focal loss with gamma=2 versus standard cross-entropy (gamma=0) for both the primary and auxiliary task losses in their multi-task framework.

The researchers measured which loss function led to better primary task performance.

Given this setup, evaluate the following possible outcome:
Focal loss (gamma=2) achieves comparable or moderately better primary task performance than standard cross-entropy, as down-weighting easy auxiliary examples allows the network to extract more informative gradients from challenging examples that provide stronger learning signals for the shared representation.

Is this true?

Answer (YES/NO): YES